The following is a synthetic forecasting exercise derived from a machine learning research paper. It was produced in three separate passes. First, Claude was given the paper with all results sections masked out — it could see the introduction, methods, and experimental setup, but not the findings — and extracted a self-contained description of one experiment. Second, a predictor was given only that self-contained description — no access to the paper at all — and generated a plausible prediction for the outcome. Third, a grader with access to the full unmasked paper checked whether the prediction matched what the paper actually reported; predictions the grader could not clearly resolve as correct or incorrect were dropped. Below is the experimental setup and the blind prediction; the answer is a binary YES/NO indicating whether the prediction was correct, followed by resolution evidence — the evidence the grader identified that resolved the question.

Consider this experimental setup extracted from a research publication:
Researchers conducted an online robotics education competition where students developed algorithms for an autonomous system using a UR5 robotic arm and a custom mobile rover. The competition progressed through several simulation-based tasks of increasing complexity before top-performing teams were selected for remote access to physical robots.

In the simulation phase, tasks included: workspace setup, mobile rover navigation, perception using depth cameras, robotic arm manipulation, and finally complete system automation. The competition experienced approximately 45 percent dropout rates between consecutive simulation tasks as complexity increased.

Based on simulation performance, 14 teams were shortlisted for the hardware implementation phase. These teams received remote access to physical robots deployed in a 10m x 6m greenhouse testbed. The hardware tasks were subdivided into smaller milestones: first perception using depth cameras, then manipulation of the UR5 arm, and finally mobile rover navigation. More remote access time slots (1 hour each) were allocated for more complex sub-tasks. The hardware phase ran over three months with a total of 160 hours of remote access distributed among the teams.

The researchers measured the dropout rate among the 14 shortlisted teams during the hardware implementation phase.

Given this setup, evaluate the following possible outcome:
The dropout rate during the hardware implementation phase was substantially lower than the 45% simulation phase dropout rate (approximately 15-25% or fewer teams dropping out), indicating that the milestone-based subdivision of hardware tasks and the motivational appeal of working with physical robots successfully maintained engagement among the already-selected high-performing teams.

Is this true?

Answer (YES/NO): YES